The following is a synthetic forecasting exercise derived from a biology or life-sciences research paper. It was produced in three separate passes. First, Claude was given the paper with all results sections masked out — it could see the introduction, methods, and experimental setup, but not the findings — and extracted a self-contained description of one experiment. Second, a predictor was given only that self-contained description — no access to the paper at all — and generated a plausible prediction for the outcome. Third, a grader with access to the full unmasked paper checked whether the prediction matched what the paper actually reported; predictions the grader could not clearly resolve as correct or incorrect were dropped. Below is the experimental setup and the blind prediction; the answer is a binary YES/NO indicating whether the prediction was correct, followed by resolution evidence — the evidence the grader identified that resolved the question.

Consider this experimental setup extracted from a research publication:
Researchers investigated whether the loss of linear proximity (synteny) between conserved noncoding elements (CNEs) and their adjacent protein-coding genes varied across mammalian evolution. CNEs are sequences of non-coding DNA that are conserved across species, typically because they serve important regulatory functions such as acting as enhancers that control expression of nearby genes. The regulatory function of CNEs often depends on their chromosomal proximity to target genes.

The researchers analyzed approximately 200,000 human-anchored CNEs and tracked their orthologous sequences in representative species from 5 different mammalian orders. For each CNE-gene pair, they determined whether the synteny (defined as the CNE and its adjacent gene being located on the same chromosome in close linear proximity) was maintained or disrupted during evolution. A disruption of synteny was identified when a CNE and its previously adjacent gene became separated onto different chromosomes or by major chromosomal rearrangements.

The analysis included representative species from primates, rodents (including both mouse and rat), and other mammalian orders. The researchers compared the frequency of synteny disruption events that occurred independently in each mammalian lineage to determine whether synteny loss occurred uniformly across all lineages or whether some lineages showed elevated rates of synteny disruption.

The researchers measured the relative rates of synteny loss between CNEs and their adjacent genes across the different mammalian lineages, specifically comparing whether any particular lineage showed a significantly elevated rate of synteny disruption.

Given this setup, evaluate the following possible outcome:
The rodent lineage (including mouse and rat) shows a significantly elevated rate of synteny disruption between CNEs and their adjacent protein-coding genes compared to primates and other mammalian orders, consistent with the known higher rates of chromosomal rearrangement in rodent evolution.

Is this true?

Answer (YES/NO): YES